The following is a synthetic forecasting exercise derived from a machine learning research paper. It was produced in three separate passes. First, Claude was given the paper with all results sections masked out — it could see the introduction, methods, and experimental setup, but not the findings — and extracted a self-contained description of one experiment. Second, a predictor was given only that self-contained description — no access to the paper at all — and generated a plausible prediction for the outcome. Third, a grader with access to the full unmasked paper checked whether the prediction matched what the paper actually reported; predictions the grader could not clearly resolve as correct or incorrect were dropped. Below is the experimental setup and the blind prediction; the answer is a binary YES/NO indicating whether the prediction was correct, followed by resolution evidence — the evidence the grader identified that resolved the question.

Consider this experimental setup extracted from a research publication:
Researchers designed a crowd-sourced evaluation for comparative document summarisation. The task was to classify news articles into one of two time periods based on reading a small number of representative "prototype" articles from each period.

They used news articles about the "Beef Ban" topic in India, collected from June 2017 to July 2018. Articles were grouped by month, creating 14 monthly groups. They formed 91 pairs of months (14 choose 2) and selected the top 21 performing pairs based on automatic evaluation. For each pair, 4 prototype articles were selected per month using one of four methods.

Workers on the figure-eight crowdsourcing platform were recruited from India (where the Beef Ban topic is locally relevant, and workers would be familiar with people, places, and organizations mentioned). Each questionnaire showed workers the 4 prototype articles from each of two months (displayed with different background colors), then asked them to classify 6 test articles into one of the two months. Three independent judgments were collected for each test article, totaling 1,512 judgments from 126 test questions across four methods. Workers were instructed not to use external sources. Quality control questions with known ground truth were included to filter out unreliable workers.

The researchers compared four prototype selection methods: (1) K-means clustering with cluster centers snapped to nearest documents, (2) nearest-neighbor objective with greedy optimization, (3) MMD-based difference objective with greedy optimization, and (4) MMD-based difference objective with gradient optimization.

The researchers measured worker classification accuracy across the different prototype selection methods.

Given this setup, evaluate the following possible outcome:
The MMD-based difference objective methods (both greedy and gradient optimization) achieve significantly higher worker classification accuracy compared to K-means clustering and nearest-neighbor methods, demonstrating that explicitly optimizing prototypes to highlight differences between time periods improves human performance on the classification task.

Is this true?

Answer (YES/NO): NO